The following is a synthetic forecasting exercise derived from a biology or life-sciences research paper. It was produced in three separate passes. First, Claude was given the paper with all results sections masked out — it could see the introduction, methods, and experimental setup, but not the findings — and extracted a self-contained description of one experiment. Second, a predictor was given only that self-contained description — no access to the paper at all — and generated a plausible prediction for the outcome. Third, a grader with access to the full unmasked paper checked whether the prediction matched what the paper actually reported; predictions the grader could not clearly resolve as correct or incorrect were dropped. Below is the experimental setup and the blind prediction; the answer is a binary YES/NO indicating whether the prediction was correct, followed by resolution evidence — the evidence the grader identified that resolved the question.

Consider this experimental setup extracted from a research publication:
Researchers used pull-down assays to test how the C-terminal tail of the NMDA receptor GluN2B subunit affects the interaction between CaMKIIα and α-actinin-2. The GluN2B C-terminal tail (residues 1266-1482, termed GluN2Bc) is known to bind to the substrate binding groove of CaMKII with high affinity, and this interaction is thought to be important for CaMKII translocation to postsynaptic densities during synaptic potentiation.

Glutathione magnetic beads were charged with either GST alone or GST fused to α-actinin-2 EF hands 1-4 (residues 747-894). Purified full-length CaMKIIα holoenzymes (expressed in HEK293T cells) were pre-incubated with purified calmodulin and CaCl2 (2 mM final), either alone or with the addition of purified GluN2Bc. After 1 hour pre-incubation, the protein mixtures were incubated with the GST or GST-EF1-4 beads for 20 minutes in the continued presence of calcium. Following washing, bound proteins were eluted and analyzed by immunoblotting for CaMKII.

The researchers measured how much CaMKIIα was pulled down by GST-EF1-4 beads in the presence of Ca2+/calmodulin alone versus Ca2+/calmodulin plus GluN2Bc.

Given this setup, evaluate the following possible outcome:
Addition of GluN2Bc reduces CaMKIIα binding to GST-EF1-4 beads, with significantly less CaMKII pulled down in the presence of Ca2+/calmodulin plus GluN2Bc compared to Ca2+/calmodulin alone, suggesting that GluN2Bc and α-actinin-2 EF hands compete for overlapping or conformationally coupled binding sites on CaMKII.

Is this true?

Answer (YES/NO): NO